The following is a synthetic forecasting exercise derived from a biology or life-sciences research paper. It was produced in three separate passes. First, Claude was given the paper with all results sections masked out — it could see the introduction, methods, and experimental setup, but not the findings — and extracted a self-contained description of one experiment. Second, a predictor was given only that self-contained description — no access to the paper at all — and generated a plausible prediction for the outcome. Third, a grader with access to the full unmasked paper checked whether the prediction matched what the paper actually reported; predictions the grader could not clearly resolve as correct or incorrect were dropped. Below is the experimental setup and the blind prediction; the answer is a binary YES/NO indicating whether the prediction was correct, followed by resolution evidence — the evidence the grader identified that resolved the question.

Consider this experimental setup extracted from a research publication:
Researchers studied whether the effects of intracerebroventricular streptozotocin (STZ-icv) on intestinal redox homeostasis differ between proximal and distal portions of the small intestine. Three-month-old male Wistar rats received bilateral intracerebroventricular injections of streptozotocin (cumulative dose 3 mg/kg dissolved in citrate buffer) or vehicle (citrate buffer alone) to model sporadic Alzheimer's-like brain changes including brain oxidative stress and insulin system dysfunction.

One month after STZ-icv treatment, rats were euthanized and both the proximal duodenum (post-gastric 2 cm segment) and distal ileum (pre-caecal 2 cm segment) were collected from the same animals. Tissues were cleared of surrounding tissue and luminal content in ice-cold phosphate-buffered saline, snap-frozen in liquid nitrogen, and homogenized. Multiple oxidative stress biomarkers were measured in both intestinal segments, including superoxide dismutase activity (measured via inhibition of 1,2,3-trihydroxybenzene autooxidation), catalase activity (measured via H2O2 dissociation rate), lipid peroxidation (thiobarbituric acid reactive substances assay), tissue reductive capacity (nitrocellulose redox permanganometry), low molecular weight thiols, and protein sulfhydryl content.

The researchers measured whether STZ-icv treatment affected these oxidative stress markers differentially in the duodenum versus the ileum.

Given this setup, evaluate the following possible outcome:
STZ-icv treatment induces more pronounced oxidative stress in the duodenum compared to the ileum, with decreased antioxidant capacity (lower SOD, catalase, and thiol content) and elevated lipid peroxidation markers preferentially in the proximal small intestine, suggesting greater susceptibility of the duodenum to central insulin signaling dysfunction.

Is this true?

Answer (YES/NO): NO